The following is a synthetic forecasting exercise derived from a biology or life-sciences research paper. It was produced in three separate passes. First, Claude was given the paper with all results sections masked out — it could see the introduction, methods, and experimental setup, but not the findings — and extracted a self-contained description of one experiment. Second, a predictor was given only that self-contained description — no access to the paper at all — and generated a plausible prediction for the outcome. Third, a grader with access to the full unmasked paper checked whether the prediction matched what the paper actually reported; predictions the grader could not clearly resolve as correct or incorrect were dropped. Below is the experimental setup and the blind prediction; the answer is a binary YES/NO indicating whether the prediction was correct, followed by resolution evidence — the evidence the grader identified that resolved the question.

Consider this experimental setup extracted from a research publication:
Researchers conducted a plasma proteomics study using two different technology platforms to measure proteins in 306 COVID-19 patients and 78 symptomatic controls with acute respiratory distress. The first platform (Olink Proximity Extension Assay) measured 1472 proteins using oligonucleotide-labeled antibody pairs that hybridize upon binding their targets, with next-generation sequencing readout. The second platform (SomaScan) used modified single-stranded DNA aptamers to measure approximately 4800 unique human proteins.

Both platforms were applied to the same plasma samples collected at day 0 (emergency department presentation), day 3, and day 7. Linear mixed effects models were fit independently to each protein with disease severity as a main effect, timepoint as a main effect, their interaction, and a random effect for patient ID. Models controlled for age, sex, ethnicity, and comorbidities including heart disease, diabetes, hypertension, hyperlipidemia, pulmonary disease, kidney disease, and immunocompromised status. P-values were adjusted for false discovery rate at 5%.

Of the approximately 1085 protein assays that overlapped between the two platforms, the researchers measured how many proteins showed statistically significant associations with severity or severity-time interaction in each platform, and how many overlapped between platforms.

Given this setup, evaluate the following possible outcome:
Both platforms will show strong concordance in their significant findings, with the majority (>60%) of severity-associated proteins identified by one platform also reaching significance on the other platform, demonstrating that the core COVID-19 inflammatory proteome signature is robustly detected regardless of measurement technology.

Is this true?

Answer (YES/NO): NO